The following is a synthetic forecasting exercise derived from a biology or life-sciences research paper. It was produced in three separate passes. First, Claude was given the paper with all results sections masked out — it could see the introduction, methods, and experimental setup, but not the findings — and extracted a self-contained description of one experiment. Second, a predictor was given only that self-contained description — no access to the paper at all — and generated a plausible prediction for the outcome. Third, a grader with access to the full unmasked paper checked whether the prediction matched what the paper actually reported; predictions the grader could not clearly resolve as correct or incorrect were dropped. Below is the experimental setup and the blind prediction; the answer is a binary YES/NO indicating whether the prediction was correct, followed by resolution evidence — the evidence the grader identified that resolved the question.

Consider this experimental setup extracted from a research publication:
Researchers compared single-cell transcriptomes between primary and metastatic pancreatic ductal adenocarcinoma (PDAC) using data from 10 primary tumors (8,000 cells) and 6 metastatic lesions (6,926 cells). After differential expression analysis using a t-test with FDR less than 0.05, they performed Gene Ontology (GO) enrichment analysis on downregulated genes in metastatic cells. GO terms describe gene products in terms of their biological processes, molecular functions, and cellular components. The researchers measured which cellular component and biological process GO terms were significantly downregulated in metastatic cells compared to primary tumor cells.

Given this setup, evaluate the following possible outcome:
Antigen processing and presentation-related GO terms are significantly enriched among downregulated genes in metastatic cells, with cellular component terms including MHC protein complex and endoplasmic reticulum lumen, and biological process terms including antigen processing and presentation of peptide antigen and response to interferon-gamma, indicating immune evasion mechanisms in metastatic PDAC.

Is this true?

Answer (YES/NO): NO